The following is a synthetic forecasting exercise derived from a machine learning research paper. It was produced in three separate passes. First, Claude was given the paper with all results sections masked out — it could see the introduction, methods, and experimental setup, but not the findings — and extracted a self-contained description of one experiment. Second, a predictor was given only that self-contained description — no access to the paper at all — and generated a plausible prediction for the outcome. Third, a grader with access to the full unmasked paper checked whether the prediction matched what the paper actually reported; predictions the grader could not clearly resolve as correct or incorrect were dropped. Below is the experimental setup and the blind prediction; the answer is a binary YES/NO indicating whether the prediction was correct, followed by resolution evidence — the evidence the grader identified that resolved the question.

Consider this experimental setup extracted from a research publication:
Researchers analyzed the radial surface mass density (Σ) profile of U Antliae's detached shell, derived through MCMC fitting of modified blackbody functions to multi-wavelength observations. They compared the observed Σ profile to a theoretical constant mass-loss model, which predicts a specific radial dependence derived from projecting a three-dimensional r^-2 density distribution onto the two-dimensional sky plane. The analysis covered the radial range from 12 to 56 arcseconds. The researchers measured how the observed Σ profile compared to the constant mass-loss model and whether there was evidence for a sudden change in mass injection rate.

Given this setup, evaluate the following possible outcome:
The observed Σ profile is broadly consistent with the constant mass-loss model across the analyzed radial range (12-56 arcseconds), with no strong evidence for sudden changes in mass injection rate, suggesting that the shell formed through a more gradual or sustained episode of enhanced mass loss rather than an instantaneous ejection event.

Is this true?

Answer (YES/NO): NO